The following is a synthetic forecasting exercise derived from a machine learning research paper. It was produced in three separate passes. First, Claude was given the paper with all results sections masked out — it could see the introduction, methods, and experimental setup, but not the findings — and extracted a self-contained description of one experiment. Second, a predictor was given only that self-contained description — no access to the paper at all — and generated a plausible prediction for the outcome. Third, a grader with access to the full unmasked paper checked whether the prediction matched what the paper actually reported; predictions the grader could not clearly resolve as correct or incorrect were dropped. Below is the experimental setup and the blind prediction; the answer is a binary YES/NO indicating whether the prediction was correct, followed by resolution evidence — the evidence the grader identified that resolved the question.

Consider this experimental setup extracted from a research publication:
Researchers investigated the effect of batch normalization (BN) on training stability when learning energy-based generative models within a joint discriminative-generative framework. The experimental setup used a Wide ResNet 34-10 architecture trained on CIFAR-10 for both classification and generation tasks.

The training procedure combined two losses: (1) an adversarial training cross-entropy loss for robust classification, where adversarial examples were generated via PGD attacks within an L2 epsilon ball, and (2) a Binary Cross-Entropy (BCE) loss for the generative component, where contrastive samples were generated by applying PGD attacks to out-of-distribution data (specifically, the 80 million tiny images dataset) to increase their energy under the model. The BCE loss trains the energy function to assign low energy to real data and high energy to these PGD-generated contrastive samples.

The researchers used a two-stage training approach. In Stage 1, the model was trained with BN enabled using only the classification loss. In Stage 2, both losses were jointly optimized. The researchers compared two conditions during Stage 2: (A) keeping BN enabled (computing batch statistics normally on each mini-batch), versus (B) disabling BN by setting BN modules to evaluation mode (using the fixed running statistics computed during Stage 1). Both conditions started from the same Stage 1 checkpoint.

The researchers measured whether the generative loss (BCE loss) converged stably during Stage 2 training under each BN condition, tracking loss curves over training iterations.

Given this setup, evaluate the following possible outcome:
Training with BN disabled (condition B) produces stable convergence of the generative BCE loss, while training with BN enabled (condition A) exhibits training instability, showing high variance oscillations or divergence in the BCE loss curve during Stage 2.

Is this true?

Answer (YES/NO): YES